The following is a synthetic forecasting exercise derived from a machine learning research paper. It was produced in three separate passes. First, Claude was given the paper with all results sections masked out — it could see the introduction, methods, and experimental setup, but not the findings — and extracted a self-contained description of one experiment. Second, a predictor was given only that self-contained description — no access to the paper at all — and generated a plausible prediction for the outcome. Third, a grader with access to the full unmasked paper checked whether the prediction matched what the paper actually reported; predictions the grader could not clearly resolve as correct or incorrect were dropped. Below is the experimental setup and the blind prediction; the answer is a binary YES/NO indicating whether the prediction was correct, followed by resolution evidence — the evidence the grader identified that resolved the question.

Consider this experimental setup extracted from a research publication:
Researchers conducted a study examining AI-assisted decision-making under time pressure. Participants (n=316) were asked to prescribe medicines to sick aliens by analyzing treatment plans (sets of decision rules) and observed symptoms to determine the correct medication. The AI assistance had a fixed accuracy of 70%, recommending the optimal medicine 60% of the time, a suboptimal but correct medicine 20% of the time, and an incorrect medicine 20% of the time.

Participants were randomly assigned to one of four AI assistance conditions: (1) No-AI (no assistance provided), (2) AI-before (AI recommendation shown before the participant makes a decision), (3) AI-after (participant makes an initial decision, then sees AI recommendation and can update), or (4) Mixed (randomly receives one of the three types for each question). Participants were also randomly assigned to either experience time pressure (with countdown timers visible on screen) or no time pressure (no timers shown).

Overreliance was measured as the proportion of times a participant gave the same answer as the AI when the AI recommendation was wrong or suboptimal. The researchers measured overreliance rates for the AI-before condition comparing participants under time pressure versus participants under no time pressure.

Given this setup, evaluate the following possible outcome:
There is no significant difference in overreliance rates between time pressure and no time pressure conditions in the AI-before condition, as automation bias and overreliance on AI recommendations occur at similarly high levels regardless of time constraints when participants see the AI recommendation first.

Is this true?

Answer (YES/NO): NO